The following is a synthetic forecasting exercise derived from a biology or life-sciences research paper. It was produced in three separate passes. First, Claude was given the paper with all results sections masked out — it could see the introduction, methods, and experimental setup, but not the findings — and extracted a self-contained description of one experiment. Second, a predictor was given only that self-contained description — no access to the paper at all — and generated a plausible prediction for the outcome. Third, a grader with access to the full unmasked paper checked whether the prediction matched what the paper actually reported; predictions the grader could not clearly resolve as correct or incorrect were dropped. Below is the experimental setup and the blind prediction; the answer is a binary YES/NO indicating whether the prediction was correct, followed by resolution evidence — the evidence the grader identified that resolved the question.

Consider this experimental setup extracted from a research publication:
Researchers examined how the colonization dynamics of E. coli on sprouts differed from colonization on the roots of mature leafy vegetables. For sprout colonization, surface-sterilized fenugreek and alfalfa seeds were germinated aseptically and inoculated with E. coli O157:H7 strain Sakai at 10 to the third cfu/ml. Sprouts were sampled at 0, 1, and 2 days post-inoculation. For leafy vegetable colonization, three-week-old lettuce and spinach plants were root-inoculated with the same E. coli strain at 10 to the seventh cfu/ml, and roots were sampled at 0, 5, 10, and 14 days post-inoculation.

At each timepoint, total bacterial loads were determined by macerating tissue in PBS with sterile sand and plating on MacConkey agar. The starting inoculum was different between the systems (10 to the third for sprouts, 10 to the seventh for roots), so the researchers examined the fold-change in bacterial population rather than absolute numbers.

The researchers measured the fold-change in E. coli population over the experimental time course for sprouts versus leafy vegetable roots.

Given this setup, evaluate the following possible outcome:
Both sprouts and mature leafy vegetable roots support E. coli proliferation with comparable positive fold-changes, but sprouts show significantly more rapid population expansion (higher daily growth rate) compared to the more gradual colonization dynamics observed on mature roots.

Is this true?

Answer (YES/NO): NO